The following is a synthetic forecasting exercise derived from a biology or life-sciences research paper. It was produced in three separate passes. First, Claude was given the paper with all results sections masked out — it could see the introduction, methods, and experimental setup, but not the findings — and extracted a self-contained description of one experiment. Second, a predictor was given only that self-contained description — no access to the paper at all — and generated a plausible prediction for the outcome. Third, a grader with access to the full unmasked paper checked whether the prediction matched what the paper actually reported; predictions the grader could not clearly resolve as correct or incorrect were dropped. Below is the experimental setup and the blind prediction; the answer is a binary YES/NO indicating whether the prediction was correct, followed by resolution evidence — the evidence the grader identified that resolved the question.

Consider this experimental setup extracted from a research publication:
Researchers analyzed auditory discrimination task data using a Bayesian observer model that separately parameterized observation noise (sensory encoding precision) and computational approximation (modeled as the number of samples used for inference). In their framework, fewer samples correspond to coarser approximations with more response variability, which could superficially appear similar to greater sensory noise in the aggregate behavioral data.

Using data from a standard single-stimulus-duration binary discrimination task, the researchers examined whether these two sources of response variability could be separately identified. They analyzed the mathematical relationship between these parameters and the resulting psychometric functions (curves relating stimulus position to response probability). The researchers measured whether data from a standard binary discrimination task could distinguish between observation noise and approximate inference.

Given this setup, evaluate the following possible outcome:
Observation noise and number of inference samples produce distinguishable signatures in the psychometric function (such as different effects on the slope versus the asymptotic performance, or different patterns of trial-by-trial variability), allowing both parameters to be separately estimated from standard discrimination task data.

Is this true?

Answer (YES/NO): NO